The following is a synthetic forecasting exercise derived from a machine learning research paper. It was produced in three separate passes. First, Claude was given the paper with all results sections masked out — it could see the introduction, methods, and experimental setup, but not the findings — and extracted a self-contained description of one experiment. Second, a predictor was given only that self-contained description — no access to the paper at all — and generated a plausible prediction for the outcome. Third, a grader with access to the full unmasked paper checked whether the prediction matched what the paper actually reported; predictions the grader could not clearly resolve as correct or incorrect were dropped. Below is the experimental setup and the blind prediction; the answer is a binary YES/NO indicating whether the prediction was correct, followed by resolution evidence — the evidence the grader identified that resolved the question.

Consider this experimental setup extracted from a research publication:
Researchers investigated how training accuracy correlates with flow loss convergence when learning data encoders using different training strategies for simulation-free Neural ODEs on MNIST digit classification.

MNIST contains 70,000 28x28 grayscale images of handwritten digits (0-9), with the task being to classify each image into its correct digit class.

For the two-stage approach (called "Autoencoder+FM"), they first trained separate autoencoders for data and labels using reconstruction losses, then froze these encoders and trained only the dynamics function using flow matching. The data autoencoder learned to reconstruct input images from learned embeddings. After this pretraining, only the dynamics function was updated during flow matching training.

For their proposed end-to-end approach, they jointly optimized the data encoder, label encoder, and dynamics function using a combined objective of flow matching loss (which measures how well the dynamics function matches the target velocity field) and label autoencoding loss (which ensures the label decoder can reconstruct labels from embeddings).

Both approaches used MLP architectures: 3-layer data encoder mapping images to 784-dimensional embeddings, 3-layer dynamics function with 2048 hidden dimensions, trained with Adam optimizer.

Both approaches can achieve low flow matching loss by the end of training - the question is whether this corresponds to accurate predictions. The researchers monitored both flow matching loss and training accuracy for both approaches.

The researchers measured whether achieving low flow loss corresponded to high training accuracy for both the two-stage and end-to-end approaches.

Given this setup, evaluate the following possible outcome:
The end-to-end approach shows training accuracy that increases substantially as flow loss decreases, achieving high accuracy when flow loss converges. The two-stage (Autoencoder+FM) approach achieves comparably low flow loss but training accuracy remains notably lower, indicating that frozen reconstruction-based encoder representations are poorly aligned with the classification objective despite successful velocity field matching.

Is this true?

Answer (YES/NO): YES